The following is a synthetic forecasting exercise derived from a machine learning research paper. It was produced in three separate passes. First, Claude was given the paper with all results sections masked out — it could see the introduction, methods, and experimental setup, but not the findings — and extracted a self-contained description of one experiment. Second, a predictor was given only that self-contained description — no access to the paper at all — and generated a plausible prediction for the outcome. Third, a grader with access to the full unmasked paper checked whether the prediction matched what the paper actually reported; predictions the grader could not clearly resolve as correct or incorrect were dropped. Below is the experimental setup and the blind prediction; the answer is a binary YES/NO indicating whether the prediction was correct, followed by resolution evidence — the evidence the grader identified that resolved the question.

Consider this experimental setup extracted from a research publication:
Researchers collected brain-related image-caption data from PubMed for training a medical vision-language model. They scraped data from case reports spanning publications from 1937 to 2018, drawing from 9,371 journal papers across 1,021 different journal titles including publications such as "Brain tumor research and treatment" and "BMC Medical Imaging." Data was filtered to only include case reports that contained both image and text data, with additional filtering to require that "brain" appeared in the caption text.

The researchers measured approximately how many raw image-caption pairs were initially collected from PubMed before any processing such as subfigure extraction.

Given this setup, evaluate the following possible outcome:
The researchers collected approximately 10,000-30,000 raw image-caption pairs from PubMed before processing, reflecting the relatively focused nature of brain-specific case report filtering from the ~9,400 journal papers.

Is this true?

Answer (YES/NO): YES